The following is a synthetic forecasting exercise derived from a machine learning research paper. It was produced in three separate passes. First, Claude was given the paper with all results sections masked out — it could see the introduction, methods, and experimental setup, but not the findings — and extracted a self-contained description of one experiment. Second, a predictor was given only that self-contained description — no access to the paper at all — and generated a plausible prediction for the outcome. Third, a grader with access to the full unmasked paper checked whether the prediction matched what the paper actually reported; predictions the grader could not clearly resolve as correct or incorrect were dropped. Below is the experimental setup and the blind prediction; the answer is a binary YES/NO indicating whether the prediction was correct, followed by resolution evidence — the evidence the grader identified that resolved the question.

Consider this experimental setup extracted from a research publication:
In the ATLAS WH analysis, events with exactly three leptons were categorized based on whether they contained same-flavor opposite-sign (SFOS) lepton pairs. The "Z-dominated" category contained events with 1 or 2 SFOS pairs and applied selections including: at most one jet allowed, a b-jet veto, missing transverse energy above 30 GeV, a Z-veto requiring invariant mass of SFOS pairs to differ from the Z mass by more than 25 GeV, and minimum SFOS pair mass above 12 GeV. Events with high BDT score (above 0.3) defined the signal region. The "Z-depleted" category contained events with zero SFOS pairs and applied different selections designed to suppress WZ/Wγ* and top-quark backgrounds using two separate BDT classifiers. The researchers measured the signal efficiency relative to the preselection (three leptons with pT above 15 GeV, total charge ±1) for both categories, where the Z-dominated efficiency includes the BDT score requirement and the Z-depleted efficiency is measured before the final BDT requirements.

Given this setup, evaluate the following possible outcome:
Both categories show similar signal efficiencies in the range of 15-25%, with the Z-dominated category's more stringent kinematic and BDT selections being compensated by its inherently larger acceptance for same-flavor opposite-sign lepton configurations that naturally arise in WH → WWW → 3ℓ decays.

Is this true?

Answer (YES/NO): NO